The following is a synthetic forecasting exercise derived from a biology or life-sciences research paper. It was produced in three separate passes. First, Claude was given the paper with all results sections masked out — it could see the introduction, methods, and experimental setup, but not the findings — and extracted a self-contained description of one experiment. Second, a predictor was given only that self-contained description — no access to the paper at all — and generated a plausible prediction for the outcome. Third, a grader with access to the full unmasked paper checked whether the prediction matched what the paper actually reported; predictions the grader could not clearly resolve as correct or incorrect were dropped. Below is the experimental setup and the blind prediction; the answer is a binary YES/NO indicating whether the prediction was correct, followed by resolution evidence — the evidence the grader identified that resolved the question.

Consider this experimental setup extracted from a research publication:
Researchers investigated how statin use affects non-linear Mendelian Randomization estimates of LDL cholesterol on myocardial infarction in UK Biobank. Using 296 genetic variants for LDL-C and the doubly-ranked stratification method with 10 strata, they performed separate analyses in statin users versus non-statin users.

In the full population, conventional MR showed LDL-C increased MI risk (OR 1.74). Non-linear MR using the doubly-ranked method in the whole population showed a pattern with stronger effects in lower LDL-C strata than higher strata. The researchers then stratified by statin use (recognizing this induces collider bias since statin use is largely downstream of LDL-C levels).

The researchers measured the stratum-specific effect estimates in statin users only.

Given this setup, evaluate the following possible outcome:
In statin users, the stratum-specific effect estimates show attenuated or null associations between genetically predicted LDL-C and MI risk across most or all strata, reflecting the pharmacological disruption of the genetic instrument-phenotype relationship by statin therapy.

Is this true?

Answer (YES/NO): NO